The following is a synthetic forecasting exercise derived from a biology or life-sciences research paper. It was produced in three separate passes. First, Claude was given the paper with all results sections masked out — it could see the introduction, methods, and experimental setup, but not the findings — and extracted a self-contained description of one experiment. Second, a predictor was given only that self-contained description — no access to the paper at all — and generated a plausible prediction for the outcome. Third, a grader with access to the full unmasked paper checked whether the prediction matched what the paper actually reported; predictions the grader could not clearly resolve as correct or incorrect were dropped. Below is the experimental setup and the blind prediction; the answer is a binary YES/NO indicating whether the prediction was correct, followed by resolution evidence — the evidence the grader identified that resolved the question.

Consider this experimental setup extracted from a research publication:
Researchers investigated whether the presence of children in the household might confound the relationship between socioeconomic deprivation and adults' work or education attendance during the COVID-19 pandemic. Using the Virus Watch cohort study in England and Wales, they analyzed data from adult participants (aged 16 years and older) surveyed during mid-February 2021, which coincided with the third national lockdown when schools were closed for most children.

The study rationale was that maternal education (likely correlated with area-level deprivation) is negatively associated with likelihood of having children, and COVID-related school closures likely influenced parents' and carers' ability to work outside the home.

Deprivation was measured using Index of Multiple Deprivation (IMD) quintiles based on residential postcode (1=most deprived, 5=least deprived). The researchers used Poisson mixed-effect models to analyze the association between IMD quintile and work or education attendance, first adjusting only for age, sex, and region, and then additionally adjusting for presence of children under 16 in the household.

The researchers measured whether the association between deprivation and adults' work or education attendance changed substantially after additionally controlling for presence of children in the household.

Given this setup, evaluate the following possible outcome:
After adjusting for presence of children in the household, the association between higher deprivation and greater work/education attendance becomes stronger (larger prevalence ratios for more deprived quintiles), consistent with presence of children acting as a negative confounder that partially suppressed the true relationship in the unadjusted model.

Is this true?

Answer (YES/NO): NO